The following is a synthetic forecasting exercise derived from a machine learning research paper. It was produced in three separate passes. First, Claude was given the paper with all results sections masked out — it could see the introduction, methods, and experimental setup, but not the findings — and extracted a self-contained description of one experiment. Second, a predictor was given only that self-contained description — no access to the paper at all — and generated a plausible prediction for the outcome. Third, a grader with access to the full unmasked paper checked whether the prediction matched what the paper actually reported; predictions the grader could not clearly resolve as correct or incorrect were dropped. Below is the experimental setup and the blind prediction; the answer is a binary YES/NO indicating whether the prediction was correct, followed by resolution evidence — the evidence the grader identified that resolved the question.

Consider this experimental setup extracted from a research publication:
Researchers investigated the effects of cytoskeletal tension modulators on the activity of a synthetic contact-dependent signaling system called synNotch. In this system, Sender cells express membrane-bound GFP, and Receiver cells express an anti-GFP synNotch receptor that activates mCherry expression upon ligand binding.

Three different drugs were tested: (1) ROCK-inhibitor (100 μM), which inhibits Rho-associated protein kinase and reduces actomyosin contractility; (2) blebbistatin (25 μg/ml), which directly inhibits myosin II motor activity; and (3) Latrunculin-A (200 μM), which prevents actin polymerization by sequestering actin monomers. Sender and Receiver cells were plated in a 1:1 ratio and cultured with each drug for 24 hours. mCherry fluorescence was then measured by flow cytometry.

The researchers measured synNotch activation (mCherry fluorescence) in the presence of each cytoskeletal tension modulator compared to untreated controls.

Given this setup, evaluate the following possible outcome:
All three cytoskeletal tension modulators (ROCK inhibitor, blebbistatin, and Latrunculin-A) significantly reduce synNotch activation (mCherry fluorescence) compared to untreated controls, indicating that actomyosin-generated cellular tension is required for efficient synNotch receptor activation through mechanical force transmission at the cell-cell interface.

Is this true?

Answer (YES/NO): NO